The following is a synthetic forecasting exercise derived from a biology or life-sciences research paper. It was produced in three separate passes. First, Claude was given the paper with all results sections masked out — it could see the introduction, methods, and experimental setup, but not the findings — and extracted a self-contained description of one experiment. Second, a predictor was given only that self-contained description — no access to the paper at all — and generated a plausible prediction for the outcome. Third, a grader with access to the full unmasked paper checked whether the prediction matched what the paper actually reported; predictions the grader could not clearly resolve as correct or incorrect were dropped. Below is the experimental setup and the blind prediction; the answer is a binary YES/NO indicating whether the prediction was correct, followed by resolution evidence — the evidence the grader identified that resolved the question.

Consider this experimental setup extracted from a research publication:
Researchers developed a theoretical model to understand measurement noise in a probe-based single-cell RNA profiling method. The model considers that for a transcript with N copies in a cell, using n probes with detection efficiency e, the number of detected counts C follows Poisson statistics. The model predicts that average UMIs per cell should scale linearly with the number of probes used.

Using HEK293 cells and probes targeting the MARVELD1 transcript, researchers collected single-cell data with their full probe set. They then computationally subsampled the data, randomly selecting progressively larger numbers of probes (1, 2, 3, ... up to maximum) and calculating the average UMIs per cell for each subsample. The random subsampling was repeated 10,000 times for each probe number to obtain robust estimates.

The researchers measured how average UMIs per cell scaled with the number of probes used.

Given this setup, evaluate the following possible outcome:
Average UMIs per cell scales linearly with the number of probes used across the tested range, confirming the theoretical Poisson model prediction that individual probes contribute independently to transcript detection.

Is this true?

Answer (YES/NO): YES